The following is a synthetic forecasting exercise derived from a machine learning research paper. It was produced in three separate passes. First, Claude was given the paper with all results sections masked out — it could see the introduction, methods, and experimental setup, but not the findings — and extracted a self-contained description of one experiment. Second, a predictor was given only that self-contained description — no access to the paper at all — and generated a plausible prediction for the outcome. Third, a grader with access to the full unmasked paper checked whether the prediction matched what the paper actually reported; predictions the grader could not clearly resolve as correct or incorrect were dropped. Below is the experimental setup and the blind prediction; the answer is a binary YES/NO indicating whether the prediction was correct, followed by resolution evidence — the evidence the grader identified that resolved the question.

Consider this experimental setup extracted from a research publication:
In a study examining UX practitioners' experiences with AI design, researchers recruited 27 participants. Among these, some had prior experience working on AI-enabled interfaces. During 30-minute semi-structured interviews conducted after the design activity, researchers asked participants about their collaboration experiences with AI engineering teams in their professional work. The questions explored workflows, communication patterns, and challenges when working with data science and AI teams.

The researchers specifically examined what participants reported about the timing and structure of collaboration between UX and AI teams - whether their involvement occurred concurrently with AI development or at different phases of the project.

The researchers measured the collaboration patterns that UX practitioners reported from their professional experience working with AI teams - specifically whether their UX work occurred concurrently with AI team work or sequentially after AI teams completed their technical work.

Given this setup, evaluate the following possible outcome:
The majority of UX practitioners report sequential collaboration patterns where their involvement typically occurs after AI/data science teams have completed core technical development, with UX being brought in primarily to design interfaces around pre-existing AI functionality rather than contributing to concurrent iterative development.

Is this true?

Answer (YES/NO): YES